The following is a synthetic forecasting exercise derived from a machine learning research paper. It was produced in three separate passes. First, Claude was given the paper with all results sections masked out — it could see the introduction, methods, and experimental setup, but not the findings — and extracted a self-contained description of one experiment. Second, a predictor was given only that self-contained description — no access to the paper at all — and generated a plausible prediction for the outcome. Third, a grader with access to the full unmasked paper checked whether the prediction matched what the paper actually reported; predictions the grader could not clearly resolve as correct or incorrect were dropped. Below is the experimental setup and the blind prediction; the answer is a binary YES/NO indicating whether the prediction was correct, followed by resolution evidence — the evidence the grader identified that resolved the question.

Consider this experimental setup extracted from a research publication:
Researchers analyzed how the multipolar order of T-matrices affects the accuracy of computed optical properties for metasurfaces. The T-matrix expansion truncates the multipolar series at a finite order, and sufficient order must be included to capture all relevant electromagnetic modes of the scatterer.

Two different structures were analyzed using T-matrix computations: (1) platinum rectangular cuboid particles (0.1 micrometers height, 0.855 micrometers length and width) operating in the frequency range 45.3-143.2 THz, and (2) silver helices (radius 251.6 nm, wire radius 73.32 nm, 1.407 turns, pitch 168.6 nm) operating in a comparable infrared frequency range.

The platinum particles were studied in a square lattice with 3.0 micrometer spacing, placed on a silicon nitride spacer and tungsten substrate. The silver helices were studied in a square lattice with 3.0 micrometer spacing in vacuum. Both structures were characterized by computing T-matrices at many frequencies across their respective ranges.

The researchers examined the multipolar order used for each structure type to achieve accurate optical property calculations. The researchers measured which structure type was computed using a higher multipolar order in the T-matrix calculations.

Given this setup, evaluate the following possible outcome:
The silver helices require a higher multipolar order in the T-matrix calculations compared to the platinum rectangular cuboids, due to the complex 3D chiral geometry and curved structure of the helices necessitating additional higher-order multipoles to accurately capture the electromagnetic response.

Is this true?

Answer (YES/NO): NO